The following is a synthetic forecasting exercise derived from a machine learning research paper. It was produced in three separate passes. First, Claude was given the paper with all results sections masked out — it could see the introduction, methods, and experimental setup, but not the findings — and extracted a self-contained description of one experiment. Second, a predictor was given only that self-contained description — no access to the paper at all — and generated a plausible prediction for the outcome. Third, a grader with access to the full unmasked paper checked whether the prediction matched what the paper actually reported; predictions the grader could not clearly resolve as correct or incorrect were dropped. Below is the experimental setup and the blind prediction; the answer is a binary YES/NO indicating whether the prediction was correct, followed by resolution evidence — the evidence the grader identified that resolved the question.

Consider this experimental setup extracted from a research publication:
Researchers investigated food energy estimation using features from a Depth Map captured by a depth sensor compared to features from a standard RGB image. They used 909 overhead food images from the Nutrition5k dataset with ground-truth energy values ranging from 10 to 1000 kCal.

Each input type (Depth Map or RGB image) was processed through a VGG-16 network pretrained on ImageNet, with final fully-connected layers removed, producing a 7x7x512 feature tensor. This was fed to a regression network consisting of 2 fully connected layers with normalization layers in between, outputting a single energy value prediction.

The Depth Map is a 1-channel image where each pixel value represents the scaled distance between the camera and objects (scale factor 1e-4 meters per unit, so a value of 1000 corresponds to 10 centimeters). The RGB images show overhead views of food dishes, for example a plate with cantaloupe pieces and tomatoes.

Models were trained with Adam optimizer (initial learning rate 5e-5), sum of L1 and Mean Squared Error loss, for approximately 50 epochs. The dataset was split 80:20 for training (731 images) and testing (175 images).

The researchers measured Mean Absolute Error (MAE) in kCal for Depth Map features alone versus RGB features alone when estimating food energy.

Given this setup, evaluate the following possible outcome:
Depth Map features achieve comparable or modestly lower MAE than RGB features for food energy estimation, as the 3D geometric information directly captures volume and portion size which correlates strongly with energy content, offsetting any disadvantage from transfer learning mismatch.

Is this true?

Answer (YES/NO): NO